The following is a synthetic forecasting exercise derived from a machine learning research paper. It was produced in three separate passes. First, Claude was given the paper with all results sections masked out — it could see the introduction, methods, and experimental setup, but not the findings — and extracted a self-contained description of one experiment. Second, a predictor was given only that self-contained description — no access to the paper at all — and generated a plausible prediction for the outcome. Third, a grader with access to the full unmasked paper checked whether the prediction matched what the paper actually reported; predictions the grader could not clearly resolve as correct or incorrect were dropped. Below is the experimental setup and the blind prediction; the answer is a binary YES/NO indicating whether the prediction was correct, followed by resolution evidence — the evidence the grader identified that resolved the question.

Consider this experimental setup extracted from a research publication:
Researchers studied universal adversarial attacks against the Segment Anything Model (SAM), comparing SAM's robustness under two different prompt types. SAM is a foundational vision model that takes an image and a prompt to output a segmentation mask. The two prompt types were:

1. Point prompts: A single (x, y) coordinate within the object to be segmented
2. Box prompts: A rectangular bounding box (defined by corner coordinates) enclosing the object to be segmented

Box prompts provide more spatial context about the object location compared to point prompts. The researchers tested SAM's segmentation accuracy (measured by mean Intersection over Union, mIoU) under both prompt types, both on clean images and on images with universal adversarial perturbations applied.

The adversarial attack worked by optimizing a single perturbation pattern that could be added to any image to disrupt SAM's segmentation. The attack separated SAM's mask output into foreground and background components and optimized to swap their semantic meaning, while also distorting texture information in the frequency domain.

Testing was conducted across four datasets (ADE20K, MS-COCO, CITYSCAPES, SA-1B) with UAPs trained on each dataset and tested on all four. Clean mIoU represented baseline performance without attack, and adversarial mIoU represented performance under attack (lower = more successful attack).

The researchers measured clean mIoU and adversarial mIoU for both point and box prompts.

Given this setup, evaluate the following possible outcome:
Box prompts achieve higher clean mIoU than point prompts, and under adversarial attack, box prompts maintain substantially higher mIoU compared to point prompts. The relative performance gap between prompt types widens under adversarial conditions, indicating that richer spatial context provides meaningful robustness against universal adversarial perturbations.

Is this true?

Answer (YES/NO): NO